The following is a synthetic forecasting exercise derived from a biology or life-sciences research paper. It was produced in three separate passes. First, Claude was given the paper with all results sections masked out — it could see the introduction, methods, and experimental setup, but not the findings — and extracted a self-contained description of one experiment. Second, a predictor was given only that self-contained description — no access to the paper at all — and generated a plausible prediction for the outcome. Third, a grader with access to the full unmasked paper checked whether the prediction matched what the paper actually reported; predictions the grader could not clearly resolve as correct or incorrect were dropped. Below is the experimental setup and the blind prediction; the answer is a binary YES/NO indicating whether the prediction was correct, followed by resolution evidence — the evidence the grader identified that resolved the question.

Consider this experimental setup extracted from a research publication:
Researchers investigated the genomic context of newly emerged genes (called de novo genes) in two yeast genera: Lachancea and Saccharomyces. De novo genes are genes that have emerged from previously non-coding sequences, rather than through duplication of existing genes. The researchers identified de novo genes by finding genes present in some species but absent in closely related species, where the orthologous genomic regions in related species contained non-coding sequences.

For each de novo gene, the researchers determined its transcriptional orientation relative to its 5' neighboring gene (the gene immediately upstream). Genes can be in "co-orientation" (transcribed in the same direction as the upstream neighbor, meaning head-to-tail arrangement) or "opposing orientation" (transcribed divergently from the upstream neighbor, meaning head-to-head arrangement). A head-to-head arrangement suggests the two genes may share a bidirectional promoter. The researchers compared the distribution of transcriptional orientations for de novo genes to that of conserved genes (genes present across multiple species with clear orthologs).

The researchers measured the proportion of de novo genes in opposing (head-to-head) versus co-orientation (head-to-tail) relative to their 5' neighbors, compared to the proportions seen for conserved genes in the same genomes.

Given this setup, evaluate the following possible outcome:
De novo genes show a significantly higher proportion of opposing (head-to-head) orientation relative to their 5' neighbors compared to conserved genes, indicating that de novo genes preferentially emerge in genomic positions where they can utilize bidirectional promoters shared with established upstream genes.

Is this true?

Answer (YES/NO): YES